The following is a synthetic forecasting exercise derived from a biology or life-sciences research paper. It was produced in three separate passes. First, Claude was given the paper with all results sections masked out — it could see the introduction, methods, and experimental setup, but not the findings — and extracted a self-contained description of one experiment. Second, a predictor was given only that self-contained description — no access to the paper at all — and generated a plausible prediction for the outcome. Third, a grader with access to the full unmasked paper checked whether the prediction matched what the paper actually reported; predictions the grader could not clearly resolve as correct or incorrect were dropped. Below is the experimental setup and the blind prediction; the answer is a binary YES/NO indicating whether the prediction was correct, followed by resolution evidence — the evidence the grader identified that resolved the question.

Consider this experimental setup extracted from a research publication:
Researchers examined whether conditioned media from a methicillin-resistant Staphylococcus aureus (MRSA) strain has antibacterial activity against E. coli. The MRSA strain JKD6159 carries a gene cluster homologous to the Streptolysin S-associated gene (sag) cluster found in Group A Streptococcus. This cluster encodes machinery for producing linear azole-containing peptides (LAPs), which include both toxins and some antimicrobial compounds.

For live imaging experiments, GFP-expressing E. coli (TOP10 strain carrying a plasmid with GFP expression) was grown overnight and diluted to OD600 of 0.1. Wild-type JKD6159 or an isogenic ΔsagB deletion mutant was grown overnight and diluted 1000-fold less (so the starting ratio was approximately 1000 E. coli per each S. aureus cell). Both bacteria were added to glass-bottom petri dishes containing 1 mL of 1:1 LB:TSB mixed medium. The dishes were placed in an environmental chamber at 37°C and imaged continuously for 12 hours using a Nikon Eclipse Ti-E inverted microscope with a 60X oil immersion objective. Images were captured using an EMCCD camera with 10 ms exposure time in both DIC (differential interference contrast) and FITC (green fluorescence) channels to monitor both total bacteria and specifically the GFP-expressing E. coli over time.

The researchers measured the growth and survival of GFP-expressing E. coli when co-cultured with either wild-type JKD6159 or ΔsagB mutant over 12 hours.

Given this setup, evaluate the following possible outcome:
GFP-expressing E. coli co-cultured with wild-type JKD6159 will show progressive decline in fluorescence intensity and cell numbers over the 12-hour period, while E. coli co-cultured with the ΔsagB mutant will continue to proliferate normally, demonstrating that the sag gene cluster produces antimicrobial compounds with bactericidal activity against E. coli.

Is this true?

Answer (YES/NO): NO